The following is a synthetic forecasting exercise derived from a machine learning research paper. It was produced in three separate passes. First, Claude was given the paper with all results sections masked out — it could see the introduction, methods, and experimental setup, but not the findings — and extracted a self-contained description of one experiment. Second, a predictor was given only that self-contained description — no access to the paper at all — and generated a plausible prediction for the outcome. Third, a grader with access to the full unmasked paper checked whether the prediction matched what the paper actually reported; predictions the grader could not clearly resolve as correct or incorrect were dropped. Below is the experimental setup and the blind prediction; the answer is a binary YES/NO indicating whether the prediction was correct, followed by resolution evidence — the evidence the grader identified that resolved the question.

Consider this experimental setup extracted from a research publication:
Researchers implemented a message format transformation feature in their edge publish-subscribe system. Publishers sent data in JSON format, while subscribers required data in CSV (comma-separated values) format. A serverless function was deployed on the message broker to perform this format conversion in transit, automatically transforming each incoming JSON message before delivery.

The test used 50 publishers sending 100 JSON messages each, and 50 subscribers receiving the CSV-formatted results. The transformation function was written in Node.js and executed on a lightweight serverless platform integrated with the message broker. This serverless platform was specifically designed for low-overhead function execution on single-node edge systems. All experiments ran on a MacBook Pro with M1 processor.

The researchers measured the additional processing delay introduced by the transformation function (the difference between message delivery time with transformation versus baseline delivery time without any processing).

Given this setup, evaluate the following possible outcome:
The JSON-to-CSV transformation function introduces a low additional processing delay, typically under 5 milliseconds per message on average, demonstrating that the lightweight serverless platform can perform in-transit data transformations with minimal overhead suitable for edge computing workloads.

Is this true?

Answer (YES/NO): NO